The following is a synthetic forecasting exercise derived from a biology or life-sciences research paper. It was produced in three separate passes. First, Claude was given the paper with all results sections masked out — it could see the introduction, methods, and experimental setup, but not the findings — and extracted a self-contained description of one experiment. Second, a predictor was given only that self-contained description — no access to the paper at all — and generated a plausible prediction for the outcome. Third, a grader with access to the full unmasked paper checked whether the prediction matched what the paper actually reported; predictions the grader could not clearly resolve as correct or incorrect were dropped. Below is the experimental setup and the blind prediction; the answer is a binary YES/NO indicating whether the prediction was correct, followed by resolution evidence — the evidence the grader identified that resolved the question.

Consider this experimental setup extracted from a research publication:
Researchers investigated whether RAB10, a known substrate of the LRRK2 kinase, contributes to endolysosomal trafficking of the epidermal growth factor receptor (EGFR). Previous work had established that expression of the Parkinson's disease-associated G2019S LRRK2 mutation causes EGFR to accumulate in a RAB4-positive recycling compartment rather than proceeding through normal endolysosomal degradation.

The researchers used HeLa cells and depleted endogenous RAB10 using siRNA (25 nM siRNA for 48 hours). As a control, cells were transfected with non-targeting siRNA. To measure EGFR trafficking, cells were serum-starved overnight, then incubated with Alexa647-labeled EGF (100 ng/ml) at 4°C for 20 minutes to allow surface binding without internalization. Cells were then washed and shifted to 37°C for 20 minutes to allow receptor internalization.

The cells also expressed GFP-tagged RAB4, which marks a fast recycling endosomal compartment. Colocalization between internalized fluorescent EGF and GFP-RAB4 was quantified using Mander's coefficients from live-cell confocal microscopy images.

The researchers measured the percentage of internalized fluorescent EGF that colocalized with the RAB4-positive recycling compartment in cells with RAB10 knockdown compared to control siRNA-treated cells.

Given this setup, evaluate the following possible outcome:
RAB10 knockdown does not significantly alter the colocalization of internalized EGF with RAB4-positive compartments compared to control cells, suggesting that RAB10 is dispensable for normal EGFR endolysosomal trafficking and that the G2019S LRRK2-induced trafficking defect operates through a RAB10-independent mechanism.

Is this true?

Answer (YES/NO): NO